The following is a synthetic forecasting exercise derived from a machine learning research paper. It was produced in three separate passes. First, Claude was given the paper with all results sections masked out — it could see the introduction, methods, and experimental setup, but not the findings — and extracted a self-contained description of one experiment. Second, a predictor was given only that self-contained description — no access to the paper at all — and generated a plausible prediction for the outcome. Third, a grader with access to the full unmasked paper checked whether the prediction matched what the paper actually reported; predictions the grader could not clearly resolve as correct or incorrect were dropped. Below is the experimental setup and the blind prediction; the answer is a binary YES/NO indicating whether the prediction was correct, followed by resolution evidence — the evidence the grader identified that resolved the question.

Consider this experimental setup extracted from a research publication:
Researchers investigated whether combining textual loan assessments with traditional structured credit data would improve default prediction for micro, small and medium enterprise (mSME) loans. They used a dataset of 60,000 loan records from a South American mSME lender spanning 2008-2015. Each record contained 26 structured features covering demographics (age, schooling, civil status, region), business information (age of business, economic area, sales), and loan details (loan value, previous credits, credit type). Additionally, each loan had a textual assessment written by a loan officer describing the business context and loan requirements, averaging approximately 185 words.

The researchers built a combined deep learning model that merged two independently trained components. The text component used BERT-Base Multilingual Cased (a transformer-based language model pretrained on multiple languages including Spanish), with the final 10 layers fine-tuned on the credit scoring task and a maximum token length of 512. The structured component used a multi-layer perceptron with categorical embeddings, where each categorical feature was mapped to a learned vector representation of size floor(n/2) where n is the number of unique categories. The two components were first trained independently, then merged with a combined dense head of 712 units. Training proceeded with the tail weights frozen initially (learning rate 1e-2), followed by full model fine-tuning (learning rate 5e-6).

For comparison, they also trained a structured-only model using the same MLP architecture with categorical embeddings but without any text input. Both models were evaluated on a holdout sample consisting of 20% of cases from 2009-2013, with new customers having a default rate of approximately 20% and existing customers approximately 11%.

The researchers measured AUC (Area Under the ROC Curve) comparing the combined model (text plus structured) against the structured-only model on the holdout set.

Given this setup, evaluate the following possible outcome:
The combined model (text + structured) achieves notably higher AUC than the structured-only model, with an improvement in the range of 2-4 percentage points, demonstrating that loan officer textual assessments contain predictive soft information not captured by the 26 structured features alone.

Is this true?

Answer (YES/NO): NO